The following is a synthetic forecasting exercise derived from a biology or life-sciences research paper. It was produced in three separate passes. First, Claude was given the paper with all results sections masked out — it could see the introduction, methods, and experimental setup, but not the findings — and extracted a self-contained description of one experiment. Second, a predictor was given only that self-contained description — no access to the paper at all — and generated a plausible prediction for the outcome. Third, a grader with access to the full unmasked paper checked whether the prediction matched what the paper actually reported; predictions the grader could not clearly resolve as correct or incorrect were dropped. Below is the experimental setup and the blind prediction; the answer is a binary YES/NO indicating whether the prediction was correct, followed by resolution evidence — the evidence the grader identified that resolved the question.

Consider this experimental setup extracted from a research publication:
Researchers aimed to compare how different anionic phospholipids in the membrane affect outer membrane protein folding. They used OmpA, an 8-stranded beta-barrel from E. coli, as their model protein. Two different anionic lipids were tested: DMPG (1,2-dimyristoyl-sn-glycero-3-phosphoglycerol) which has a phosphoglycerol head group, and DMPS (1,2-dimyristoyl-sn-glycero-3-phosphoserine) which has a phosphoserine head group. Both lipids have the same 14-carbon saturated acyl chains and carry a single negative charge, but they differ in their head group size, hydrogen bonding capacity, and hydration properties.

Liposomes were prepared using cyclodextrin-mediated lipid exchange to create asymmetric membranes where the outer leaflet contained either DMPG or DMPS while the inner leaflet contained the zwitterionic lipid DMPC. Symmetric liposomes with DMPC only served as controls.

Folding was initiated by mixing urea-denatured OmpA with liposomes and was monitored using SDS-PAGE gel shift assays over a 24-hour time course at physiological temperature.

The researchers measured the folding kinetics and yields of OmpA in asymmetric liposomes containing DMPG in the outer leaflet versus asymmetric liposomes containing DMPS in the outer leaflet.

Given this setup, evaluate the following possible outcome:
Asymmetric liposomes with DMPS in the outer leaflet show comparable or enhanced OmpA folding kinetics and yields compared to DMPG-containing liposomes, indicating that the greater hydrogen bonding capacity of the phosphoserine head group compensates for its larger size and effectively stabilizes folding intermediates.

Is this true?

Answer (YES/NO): NO